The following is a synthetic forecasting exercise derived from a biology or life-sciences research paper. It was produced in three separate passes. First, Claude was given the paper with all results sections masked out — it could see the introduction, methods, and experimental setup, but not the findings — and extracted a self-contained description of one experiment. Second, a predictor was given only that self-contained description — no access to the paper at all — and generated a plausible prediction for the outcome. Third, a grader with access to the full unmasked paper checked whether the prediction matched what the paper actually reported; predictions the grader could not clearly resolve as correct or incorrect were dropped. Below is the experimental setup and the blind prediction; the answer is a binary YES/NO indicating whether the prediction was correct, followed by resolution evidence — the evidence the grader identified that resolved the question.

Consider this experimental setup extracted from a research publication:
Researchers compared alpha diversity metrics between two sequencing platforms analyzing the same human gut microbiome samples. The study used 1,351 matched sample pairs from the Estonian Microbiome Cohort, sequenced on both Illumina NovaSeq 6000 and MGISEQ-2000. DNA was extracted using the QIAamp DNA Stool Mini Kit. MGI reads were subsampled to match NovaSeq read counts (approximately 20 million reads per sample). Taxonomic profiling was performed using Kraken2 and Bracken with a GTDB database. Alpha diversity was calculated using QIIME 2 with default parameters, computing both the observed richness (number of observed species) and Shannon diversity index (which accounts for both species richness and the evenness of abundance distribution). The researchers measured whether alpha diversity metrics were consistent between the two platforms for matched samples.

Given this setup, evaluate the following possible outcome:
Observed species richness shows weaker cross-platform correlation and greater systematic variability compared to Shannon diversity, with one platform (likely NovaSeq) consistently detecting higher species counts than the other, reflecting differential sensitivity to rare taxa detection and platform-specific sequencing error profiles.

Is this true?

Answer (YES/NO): NO